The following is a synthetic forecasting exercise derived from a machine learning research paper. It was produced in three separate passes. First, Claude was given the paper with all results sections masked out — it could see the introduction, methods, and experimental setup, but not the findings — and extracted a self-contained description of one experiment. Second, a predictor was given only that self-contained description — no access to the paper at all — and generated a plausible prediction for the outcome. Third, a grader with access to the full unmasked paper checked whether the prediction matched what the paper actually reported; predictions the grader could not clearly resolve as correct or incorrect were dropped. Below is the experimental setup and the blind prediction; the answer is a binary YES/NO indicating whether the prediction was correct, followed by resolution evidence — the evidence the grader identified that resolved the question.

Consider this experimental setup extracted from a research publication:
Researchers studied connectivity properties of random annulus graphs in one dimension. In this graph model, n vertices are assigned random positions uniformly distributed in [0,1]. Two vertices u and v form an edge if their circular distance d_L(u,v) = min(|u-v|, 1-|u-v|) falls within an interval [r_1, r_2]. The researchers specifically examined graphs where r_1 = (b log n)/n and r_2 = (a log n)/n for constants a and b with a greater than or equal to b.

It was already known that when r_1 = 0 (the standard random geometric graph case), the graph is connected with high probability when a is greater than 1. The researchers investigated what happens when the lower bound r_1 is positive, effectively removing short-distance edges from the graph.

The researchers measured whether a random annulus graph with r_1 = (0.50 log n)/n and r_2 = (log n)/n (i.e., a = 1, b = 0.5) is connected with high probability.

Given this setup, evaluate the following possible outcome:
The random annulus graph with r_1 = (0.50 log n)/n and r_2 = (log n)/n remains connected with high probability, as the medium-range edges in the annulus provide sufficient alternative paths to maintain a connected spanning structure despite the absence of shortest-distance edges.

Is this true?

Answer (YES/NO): YES